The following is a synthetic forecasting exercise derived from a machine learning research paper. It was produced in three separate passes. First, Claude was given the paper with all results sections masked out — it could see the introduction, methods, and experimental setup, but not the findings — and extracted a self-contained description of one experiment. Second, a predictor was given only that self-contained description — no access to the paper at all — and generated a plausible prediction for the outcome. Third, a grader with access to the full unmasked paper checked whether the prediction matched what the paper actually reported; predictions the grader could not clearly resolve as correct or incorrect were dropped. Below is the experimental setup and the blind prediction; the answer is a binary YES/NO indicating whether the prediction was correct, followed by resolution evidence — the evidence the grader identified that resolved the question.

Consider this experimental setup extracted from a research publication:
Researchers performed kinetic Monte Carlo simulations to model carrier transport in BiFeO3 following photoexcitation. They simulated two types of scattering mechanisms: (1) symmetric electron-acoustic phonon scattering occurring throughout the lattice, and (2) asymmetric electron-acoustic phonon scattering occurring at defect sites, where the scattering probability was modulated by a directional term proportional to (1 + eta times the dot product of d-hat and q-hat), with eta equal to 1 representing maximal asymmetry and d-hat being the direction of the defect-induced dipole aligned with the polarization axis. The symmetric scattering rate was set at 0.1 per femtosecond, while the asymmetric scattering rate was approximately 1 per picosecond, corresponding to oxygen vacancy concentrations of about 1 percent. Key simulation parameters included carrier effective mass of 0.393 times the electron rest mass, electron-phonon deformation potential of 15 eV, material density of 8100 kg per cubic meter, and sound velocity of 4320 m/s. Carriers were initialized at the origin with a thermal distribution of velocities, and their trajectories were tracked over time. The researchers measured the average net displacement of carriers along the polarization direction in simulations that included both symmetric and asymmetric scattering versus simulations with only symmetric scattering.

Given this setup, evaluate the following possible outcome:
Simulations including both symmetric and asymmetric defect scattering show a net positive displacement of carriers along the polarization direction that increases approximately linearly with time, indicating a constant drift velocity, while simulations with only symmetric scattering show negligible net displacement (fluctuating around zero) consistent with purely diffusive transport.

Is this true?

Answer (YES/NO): YES